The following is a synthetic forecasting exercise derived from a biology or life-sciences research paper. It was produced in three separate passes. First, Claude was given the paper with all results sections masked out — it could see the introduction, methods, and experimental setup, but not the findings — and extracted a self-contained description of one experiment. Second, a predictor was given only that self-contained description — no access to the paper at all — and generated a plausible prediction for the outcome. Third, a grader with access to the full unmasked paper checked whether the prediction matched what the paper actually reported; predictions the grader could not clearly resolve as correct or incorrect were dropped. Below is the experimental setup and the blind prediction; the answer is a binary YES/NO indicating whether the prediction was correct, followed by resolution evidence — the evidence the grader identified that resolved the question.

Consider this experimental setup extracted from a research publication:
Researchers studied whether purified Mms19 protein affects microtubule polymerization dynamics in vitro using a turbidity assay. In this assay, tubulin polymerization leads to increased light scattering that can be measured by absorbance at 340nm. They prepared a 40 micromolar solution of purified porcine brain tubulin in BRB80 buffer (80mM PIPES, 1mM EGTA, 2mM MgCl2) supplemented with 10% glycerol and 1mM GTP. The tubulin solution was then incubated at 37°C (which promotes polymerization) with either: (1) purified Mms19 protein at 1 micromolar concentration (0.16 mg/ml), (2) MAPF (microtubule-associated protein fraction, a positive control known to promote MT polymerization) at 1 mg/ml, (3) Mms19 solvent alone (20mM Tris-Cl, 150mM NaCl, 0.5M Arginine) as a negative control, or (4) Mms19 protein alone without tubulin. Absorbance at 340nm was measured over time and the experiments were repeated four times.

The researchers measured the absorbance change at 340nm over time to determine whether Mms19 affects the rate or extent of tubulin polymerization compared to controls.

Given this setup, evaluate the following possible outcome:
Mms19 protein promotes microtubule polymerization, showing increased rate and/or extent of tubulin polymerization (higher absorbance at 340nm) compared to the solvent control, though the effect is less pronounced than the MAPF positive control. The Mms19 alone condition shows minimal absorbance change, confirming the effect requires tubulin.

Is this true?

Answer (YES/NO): NO